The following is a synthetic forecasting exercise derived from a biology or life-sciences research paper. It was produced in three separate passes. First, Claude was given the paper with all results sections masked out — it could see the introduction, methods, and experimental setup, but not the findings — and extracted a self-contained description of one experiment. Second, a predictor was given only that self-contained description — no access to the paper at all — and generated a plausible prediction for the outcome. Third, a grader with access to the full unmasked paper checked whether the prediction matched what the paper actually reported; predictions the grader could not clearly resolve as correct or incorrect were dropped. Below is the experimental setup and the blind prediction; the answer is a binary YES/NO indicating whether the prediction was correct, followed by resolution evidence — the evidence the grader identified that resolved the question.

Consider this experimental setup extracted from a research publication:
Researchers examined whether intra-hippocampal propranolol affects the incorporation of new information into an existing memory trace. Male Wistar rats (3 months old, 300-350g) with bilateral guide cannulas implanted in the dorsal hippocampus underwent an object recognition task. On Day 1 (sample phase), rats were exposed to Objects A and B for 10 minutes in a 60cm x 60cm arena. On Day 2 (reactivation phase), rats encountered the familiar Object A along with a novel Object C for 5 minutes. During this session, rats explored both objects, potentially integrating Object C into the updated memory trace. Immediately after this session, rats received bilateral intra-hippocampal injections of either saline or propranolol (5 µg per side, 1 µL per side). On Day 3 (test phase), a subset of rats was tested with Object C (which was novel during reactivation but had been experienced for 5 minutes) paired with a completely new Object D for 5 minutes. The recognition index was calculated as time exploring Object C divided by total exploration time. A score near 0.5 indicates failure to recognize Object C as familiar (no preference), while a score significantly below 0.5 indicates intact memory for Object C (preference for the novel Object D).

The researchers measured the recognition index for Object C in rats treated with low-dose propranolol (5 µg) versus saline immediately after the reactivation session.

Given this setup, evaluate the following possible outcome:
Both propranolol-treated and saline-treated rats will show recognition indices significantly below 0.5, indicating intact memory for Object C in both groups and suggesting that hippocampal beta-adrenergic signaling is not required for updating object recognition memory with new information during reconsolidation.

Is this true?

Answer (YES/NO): NO